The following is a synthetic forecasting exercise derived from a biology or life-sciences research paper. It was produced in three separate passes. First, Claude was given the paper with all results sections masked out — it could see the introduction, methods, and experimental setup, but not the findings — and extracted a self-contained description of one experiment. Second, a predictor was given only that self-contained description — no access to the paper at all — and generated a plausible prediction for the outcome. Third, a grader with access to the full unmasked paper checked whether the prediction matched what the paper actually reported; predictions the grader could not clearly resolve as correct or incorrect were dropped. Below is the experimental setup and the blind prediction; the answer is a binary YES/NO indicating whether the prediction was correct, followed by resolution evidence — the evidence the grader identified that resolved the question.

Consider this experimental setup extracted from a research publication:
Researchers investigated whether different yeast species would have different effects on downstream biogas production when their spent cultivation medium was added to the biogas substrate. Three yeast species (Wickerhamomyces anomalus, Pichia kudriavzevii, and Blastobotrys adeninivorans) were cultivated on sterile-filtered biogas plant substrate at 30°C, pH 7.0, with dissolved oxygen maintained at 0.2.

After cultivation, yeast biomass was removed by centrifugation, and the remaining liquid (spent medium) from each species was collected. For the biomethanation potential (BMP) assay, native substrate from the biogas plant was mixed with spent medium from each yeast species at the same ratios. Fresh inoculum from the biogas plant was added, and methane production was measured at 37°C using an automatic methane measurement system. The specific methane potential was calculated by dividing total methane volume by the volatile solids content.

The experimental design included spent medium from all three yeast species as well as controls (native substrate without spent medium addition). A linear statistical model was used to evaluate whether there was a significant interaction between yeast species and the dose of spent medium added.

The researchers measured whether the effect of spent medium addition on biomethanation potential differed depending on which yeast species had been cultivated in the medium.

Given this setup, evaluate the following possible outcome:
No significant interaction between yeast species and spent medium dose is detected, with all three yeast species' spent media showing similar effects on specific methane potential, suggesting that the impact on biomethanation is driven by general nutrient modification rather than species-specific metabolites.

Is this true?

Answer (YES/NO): NO